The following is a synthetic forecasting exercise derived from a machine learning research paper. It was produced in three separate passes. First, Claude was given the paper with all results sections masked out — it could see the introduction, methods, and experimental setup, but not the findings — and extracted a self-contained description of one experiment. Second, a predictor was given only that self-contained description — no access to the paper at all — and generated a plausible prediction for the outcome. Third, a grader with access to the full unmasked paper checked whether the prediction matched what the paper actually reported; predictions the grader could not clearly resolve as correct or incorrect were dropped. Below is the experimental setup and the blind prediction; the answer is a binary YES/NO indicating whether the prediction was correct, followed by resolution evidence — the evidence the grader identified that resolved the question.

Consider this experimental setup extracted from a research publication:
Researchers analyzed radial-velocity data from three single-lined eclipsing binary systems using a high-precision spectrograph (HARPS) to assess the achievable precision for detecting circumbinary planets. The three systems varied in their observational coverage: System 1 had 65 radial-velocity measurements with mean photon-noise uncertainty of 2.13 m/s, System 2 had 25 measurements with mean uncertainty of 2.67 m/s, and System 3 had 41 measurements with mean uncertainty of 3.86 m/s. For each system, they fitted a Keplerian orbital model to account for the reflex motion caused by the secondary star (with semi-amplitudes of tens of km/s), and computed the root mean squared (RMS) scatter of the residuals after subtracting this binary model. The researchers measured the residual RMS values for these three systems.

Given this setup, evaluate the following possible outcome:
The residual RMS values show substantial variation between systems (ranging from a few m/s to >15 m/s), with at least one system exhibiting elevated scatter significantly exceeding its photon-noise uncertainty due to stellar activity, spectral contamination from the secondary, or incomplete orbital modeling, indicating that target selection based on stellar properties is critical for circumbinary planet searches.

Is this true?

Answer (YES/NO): NO